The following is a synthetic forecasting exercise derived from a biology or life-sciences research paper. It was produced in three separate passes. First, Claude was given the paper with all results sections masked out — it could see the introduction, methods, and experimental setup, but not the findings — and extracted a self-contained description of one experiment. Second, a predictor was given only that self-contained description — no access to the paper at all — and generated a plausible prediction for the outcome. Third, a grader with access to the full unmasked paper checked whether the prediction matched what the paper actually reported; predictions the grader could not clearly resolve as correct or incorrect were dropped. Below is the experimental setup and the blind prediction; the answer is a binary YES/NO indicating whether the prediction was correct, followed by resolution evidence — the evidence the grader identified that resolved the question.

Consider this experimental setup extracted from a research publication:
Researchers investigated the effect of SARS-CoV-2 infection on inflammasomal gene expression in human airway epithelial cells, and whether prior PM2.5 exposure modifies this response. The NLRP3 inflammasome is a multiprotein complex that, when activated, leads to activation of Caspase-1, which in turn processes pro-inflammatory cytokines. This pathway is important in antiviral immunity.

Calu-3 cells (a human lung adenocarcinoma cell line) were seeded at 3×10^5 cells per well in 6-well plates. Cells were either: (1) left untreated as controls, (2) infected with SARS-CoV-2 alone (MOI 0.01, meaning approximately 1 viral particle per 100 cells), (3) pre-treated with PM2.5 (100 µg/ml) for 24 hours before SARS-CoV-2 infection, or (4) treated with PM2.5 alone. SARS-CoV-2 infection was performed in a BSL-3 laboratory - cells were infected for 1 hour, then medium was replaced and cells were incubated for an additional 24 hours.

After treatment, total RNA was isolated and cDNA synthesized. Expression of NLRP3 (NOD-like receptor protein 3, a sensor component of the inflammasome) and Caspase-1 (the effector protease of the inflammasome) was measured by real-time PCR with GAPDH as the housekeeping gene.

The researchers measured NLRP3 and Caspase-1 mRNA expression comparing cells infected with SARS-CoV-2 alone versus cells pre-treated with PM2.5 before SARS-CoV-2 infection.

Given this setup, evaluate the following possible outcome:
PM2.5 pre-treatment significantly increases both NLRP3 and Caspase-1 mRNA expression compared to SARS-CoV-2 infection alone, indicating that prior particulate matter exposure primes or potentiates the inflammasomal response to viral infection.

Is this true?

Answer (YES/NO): NO